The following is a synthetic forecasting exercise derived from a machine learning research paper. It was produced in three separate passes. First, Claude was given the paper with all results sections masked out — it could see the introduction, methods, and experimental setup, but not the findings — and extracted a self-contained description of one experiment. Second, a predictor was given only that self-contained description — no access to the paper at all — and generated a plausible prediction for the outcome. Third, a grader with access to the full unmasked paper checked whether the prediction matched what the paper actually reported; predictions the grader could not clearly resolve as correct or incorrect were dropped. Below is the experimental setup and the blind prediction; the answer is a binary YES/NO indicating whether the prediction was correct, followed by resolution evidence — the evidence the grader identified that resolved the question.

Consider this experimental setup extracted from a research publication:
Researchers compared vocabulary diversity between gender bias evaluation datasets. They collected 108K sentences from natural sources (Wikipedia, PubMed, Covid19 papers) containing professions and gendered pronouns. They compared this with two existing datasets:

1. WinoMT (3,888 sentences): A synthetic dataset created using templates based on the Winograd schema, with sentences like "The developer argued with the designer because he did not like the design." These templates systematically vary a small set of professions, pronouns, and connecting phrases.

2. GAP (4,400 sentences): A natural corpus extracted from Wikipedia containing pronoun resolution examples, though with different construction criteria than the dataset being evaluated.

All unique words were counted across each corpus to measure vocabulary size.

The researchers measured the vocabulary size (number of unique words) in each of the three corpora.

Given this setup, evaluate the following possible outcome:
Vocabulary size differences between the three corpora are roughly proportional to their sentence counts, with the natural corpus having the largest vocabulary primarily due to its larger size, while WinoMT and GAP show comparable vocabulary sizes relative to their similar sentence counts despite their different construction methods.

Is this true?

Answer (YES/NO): NO